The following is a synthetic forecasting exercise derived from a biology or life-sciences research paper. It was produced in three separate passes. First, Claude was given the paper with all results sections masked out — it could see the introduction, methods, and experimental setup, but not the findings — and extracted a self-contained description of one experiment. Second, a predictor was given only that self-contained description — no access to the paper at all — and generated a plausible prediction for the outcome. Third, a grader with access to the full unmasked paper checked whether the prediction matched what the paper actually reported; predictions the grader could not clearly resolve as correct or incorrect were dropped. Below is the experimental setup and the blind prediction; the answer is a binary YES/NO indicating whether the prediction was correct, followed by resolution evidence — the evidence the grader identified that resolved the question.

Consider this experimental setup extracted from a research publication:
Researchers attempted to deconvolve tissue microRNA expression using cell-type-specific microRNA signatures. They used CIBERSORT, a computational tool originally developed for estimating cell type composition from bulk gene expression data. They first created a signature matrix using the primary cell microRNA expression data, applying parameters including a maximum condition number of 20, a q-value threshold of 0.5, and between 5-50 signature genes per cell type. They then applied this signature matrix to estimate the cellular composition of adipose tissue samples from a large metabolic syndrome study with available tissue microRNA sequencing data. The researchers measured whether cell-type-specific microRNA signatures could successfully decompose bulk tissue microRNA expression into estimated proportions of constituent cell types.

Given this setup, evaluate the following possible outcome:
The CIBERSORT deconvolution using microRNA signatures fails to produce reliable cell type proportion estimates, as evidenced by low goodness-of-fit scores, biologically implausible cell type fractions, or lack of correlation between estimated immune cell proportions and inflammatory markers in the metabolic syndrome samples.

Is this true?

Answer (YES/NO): NO